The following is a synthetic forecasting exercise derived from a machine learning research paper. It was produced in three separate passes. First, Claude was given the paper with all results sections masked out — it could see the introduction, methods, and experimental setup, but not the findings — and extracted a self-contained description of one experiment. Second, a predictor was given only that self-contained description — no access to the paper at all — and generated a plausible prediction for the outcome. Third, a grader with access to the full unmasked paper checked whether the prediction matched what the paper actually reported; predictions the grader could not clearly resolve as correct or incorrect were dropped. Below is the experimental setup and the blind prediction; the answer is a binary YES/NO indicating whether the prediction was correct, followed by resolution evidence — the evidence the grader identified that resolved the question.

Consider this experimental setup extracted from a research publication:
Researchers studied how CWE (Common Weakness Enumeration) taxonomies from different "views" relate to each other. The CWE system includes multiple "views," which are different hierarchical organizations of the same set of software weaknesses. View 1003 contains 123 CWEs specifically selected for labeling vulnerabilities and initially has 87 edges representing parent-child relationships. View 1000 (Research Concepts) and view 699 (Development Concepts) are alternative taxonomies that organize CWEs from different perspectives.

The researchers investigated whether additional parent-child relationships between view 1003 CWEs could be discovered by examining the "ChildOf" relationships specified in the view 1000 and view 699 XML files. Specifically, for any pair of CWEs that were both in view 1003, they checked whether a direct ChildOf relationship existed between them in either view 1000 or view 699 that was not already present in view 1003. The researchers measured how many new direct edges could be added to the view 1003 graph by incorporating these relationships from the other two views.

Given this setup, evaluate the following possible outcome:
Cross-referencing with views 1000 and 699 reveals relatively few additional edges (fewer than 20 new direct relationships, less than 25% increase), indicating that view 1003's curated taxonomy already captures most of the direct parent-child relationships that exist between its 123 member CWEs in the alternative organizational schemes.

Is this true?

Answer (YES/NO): YES